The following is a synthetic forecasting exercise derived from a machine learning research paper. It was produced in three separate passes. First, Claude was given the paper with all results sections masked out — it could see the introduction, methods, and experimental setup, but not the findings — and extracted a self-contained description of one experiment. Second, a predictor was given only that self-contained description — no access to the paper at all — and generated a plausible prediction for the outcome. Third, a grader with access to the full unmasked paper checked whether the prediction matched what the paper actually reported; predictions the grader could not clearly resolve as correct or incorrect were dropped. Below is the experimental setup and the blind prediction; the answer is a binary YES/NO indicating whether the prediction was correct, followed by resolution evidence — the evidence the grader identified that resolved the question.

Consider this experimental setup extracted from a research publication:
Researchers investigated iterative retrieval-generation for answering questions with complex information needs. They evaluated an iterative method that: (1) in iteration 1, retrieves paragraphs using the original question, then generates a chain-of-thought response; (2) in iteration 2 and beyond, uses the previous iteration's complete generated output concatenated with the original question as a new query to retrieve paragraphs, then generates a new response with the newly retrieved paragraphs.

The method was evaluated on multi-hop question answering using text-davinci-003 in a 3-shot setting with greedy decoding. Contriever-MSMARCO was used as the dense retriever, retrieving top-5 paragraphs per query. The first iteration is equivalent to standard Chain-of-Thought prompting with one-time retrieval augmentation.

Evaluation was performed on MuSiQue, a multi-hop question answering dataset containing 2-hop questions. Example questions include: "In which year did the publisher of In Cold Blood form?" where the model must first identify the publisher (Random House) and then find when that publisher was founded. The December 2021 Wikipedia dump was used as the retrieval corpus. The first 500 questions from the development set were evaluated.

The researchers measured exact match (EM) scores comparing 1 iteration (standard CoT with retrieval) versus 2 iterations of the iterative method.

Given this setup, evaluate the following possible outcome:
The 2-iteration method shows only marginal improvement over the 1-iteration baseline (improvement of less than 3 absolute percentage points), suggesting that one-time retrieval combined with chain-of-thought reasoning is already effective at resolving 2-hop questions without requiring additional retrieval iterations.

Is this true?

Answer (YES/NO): YES